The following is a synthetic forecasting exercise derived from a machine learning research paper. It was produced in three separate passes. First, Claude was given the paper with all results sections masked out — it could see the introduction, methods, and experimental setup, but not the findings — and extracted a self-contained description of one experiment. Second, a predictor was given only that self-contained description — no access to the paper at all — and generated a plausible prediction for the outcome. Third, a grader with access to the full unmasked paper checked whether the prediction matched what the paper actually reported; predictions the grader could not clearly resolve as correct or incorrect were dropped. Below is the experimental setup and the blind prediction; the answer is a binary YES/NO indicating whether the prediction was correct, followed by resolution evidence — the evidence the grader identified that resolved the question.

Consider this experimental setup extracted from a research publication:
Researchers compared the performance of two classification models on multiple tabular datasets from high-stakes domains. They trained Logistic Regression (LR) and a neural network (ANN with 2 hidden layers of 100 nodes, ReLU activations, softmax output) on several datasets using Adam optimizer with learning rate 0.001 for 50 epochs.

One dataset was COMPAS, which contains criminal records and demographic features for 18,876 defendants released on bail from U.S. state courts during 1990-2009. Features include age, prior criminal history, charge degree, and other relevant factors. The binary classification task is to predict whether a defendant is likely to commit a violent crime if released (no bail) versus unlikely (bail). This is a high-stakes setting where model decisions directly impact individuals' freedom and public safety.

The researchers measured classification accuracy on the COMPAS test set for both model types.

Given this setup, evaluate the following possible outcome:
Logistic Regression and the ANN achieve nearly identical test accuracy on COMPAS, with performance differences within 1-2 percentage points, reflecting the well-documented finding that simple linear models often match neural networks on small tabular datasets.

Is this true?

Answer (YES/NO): YES